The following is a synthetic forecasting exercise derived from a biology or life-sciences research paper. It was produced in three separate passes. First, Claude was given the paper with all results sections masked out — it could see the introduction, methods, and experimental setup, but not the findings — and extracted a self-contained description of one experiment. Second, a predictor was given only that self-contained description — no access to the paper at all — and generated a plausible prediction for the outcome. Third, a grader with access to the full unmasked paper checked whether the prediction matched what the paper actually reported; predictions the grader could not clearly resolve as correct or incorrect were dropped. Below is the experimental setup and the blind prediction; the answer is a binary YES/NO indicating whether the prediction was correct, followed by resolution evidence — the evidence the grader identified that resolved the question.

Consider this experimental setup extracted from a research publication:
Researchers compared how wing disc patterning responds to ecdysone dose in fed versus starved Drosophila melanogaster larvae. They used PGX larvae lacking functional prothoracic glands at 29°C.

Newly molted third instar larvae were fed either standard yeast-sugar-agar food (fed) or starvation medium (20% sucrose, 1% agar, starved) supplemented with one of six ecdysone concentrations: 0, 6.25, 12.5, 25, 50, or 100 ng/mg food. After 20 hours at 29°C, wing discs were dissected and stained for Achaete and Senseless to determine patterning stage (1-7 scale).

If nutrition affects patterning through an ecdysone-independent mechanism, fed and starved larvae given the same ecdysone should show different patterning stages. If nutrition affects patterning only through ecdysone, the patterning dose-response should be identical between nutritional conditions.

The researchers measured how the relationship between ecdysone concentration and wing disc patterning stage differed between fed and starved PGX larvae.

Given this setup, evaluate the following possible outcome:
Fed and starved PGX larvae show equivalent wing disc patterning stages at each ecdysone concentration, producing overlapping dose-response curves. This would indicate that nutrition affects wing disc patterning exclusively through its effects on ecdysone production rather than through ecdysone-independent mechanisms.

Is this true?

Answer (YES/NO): YES